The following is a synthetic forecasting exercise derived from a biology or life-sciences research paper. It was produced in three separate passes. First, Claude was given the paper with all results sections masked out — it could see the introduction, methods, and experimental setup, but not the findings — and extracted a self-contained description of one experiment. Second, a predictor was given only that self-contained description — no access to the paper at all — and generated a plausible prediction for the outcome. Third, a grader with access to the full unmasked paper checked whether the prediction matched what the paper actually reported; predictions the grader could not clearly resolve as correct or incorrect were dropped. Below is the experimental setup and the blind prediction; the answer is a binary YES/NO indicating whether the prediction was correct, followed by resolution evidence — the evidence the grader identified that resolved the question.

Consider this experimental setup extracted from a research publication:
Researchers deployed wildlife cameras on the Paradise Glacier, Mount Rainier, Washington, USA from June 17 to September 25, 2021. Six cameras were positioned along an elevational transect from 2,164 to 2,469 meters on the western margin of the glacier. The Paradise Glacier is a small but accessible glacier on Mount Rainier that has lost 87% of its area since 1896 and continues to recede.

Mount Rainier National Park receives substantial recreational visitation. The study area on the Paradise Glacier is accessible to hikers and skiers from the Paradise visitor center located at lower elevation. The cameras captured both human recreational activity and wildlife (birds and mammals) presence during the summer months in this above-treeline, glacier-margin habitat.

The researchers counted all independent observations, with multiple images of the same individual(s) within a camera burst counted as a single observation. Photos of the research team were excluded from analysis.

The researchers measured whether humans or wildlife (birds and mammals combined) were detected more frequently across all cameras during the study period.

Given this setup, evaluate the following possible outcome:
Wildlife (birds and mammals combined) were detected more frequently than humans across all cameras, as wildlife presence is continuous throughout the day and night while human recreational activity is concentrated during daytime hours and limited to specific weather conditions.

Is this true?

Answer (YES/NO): NO